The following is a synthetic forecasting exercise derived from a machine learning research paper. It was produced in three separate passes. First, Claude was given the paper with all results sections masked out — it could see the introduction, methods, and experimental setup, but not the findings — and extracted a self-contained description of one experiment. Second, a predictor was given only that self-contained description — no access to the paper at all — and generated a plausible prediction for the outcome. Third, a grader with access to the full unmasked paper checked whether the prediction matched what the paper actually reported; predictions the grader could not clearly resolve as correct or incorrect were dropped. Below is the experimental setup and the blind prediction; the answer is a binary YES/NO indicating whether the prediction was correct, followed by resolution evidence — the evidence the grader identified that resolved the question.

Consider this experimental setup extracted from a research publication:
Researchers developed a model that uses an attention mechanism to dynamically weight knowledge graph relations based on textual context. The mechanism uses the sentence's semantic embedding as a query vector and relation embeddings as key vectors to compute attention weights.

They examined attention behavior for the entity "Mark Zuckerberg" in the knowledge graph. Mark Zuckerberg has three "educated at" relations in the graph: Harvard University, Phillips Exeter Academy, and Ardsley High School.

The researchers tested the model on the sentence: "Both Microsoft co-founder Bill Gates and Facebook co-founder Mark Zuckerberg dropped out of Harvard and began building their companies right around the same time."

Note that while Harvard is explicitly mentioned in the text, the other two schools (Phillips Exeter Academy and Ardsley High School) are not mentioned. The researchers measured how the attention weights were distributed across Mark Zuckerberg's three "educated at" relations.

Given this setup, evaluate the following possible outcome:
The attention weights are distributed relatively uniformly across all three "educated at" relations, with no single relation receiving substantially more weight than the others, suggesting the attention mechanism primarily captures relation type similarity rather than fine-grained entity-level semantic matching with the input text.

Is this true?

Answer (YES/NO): YES